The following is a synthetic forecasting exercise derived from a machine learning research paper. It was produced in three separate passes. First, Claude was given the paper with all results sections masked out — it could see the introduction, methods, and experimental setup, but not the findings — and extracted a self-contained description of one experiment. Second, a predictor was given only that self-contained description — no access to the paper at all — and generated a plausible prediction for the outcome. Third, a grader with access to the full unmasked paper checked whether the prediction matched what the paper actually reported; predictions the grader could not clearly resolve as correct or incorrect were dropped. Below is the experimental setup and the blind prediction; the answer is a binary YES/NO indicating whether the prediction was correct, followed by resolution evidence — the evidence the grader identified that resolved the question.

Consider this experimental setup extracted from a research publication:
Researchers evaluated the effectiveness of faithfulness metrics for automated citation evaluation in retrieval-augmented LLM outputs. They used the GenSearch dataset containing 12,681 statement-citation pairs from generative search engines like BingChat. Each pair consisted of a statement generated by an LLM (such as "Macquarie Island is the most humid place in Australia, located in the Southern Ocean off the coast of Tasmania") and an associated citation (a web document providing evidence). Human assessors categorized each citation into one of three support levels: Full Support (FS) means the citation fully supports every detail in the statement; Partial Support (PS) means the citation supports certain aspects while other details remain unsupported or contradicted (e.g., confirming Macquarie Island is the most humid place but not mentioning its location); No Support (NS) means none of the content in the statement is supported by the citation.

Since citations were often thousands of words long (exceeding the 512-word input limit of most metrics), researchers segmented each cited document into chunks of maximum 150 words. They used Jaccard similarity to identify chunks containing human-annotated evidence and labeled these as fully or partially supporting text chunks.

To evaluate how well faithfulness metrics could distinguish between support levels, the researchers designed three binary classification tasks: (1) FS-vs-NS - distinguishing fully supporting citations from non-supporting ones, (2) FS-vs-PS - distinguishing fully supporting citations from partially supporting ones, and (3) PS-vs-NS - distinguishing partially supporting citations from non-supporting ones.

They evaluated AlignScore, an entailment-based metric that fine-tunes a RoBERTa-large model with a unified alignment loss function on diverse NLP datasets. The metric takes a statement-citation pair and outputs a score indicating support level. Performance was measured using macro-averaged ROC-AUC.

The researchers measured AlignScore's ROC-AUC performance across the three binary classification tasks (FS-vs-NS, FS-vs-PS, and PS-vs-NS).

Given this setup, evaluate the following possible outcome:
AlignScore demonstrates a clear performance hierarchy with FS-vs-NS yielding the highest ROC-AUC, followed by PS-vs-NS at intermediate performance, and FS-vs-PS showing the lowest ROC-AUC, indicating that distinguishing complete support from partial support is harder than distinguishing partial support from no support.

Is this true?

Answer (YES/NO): NO